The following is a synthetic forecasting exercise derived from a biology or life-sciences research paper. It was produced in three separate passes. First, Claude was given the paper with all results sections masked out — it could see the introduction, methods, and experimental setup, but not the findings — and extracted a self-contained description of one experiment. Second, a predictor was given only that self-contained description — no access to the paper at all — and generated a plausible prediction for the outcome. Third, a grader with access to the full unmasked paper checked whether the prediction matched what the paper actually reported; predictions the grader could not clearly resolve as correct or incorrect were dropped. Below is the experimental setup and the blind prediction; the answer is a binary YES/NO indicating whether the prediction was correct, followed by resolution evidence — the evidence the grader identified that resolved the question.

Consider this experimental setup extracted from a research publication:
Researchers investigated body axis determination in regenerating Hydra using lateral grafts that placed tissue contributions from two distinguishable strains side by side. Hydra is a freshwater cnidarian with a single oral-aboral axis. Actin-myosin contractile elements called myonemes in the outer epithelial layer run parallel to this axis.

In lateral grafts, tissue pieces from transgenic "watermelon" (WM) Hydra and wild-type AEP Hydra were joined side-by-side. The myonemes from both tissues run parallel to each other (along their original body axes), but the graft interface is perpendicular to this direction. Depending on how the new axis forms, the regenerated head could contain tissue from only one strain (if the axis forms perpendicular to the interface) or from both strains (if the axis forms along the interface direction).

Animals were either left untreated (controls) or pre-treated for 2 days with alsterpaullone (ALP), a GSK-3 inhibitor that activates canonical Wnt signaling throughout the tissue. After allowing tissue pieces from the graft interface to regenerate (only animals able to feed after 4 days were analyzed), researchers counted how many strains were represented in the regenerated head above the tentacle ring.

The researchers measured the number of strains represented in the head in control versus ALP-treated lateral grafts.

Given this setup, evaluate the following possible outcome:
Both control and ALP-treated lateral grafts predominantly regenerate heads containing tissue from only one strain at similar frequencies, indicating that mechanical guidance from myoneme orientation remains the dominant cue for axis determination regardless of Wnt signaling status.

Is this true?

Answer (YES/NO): NO